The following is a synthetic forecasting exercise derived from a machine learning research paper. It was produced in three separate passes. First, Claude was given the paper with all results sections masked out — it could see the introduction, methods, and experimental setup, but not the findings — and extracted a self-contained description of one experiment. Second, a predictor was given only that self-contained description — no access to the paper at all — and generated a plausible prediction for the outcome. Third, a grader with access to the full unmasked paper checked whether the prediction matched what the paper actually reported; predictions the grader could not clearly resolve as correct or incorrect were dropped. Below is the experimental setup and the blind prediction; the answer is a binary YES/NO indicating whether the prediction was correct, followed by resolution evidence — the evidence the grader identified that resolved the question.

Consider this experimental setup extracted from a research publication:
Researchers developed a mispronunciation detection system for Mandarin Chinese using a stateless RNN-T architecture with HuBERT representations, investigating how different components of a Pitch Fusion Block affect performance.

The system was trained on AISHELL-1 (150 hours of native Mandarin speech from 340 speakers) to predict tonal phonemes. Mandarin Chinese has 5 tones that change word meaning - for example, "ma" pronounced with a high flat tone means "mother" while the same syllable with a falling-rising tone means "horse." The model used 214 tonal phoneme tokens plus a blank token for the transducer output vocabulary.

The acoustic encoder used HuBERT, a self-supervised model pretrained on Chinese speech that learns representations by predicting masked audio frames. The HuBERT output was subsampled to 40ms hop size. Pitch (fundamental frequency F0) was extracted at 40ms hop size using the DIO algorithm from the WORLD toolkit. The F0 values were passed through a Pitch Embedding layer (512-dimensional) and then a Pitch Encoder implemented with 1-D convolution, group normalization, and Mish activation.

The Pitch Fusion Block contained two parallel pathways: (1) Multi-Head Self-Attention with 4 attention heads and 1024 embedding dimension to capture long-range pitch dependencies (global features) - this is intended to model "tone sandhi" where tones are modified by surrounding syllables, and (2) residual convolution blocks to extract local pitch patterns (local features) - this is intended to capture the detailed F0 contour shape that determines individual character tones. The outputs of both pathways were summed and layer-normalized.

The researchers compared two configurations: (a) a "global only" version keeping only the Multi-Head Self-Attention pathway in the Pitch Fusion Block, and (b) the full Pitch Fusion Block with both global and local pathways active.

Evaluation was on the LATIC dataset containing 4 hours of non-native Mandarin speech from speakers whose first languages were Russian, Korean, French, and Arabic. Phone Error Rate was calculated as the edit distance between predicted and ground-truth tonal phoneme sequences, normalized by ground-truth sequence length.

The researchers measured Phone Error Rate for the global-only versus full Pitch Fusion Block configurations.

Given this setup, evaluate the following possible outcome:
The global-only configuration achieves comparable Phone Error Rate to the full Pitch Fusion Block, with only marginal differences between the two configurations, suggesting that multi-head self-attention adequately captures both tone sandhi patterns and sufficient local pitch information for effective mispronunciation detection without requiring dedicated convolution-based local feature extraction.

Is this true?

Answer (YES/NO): NO